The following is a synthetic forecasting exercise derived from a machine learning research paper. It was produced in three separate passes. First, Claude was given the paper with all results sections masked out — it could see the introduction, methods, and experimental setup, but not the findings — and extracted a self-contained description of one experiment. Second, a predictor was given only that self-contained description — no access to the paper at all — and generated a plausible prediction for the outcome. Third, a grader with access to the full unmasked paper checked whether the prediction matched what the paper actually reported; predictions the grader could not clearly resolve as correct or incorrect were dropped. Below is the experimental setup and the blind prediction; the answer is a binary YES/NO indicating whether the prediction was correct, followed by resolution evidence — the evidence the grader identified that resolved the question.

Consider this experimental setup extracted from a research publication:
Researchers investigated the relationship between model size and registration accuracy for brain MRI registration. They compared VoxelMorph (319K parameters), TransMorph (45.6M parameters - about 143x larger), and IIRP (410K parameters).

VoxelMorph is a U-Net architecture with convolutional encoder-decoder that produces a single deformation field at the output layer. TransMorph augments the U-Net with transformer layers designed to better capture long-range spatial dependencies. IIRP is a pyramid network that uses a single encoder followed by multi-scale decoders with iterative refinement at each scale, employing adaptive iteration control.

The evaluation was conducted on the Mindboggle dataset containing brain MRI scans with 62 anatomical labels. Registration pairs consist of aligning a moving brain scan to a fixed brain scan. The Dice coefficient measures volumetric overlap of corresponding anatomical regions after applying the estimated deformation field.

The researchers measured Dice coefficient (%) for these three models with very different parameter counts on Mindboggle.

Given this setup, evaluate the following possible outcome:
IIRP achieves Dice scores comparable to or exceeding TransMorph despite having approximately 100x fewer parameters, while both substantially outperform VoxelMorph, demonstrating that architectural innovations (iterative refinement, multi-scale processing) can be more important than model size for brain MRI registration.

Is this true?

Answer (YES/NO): YES